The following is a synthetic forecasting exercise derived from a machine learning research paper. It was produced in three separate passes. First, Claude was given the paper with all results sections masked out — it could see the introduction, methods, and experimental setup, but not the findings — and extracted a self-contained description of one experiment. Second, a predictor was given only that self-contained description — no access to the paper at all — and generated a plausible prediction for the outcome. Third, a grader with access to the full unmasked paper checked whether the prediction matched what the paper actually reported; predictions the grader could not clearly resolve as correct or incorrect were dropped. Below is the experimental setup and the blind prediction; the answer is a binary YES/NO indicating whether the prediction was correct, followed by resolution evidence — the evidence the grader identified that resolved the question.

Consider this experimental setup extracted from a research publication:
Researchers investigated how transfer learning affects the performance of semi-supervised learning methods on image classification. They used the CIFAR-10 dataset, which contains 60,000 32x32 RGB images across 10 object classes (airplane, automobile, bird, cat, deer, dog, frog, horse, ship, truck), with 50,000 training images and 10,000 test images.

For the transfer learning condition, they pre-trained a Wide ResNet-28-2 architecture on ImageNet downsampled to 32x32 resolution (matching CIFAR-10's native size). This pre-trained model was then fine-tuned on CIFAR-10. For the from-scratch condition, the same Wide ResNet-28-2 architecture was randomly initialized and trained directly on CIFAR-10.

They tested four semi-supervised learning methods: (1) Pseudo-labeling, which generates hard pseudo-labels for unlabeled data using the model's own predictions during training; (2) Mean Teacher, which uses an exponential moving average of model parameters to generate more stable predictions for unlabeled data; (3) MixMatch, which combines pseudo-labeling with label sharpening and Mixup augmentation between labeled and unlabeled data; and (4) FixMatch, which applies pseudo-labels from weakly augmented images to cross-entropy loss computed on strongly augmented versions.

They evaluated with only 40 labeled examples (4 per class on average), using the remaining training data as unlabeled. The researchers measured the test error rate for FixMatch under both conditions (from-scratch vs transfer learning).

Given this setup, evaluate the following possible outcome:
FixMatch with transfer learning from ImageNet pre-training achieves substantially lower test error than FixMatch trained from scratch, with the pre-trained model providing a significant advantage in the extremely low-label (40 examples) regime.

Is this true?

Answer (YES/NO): YES